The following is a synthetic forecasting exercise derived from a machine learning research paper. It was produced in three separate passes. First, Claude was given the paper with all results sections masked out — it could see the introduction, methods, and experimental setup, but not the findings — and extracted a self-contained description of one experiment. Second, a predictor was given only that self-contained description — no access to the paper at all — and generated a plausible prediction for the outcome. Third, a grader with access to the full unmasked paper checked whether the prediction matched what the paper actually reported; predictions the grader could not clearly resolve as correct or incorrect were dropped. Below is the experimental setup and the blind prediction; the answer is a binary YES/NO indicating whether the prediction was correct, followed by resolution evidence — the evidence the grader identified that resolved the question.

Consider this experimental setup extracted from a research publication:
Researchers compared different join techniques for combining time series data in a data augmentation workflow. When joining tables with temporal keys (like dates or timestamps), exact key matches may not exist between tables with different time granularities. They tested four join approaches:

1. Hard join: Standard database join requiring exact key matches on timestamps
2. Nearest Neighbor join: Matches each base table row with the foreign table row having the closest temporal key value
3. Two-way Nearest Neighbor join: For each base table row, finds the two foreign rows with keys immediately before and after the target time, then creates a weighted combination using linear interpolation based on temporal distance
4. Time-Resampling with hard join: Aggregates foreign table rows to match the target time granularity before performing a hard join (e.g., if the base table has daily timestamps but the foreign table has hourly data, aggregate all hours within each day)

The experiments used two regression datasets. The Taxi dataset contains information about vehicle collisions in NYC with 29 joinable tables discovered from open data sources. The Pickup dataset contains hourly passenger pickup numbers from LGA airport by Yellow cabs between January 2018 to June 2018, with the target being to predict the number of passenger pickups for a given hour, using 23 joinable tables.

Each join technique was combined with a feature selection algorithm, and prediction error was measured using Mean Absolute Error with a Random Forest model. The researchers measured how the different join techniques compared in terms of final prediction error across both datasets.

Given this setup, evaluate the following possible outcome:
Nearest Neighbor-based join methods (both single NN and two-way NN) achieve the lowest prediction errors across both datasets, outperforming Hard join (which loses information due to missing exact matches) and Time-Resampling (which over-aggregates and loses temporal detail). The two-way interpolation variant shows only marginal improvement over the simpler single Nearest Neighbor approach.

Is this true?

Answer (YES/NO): NO